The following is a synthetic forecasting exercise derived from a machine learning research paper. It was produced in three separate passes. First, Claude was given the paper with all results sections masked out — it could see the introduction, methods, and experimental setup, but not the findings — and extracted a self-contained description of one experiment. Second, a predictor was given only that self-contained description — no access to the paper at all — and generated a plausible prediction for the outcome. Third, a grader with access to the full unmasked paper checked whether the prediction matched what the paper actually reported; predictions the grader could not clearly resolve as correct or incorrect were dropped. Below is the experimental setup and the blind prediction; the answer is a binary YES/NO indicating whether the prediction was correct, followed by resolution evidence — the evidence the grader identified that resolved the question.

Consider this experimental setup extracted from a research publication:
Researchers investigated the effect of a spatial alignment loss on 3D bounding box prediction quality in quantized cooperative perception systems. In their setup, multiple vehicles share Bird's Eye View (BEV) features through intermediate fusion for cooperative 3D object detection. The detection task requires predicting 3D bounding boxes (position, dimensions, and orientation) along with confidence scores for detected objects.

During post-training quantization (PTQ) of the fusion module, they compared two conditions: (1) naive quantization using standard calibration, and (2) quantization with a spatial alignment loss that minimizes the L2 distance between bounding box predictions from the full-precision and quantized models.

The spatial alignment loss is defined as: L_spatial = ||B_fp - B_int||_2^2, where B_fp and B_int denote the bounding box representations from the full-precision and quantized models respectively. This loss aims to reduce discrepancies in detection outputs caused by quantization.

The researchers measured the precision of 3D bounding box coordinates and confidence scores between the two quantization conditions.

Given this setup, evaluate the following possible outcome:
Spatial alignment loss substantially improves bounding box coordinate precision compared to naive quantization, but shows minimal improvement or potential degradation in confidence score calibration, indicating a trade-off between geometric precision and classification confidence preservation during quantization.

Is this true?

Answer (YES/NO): NO